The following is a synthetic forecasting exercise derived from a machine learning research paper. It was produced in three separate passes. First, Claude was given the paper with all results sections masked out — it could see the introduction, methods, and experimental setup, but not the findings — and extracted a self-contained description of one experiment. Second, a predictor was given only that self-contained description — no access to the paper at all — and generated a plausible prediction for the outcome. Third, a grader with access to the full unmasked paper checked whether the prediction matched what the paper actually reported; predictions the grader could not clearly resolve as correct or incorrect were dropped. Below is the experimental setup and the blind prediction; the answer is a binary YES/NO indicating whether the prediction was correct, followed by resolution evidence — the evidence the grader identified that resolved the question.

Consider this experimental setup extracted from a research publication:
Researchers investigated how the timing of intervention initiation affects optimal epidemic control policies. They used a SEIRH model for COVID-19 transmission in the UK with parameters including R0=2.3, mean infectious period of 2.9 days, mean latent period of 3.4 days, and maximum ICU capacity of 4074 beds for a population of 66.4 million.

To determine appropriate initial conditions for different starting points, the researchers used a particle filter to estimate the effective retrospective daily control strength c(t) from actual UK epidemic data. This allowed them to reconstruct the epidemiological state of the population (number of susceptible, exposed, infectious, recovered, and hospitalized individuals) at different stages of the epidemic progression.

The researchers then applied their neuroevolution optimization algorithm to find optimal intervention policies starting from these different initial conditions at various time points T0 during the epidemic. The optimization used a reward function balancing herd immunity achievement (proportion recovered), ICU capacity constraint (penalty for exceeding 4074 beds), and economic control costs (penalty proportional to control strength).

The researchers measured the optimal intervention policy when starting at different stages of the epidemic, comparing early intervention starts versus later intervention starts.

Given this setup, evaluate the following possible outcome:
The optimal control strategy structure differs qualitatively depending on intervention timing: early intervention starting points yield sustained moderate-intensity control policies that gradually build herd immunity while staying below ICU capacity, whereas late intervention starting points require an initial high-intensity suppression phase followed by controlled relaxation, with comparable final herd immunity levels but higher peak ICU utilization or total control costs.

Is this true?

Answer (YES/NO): NO